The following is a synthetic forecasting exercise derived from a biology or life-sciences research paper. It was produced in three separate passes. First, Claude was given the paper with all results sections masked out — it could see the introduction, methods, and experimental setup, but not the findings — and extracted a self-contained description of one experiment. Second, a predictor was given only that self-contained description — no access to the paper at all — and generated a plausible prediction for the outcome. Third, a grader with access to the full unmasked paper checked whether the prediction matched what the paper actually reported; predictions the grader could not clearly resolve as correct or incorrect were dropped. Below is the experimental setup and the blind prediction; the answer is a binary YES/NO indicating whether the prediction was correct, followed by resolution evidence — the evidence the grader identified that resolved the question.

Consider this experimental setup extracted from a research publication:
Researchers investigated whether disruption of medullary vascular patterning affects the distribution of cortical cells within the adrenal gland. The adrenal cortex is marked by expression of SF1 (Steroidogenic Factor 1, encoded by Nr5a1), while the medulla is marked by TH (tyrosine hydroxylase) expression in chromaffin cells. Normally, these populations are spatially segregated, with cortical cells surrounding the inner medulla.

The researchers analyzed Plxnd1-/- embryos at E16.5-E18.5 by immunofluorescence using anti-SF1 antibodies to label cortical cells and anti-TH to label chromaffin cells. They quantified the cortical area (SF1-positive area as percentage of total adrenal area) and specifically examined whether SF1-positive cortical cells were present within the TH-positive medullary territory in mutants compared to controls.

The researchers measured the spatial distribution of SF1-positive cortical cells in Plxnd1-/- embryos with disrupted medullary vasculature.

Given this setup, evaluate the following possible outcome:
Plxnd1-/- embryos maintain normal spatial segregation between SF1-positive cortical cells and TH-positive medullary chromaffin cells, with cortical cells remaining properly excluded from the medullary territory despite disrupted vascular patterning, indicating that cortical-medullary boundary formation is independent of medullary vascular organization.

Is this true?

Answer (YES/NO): NO